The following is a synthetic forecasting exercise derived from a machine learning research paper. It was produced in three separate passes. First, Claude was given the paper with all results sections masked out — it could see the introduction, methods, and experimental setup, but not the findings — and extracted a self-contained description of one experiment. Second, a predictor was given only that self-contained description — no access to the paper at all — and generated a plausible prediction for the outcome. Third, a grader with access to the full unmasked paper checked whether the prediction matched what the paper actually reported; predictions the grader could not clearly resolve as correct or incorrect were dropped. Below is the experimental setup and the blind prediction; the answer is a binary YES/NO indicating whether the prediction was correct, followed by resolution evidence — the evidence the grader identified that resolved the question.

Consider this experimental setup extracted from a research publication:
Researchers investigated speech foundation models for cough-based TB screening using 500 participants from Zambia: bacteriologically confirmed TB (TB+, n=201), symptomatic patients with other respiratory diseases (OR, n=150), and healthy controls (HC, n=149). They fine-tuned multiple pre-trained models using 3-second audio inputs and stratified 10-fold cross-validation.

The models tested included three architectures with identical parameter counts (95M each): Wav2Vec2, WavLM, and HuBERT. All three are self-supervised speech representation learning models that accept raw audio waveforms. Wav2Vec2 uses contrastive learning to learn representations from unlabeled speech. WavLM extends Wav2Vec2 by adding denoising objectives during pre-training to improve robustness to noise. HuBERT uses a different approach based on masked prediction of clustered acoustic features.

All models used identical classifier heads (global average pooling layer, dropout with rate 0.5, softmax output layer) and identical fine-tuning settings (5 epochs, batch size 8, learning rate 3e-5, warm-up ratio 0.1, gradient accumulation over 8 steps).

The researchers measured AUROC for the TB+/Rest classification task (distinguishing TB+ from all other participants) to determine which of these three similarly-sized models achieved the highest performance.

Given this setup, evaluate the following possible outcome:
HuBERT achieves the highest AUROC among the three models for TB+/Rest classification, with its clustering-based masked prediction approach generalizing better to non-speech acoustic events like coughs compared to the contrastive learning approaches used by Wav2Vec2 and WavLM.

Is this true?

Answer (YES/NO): NO